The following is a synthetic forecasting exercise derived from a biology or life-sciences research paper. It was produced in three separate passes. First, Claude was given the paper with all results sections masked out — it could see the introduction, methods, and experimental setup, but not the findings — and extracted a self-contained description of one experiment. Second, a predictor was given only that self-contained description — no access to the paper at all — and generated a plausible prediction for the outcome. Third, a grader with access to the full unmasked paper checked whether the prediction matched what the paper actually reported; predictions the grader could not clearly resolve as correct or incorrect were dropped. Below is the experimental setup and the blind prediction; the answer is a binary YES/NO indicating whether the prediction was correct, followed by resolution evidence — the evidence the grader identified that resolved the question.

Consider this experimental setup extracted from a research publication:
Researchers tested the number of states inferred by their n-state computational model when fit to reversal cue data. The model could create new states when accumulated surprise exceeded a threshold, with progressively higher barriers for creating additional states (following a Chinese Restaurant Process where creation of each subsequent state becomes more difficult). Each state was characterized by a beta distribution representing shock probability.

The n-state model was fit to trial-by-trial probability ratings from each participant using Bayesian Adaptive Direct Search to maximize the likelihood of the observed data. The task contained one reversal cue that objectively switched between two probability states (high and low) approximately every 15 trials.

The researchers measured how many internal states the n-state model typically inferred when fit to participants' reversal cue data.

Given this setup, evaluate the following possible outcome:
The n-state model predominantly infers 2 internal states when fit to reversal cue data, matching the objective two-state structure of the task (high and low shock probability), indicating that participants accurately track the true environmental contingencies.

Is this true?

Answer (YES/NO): NO